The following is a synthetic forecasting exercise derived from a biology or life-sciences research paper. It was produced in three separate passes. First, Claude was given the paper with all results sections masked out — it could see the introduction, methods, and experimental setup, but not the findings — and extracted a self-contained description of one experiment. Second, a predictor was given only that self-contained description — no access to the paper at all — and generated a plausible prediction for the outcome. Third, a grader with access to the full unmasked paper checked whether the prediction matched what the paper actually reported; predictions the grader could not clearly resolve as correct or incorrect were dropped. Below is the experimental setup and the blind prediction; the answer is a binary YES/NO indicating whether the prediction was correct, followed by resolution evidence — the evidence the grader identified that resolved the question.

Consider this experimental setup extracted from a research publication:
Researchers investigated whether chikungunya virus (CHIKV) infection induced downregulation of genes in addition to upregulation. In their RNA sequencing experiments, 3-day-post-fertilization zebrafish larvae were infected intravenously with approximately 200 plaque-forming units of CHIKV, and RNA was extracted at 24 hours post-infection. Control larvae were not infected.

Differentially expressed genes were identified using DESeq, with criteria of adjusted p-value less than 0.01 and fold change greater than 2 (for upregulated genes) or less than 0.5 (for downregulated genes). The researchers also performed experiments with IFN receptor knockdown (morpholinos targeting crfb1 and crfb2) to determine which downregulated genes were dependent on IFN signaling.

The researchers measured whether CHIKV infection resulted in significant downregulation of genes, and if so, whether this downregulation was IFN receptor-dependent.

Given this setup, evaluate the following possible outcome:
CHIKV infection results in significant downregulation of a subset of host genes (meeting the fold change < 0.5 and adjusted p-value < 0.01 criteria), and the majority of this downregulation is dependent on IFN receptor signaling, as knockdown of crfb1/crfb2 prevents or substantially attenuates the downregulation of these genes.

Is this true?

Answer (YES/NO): NO